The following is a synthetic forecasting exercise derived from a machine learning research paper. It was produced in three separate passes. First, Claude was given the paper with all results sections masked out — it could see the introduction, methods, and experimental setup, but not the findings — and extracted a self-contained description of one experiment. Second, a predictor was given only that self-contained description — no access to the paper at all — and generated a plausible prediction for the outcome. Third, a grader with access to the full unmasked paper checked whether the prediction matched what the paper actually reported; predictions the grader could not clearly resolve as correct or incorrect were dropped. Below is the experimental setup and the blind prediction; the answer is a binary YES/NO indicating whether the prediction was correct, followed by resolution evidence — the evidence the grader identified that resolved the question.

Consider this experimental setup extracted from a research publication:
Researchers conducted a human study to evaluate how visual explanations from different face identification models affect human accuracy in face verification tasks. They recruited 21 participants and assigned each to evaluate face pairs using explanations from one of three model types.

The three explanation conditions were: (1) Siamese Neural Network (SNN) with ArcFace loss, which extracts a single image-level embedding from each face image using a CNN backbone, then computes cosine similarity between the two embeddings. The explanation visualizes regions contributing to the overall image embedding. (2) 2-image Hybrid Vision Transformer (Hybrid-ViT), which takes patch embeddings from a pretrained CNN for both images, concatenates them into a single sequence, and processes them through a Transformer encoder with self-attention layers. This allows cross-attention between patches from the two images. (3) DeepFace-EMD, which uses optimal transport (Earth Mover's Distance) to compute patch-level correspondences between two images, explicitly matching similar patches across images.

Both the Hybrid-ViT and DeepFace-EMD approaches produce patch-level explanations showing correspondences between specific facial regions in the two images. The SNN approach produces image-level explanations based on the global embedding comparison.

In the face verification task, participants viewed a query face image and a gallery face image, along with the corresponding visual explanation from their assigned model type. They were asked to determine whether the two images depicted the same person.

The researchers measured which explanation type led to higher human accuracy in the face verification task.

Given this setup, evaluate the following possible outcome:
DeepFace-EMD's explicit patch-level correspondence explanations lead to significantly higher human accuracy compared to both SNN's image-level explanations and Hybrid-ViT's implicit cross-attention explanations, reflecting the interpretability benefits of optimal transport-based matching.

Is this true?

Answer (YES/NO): NO